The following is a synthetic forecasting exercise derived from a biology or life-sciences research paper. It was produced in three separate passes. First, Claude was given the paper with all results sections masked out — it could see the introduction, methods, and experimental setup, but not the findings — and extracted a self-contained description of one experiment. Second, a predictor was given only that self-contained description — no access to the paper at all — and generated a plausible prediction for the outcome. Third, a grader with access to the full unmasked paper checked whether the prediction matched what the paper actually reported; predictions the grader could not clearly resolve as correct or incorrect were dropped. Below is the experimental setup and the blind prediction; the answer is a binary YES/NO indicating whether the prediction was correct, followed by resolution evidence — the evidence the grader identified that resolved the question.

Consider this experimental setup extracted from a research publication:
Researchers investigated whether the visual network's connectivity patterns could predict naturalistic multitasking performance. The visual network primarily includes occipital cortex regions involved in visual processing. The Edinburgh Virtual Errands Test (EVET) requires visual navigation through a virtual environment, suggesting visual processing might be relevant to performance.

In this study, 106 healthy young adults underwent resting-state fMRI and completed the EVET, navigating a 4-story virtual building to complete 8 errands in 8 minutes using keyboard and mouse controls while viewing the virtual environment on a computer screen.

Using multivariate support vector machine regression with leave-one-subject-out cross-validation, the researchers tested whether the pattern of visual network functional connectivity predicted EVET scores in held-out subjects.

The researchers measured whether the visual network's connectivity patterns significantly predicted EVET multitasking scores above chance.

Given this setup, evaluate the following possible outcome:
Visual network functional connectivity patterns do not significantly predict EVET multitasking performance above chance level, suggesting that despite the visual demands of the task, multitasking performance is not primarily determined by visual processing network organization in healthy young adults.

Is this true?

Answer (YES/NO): YES